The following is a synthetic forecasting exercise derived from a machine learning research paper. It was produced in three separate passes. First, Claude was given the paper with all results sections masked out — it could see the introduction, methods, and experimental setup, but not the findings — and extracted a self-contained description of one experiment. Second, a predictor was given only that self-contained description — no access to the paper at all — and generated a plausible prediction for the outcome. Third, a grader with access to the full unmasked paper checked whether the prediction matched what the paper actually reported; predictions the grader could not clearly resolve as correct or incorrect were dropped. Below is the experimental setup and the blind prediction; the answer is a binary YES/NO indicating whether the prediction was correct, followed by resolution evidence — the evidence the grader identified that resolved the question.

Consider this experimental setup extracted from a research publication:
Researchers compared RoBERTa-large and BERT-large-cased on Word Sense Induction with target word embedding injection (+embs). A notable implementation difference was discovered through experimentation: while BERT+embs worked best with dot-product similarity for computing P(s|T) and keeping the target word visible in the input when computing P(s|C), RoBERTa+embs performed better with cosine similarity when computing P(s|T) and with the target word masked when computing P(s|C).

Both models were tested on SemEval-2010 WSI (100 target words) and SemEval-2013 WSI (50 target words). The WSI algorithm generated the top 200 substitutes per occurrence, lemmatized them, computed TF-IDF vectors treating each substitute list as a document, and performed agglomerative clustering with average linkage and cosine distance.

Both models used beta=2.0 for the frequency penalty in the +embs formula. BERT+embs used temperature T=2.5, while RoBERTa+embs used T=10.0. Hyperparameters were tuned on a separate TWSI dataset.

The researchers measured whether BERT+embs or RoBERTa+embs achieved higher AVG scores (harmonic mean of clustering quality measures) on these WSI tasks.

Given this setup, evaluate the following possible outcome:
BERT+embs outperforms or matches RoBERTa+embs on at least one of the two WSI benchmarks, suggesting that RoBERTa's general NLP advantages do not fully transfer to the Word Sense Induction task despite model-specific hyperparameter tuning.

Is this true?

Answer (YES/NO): YES